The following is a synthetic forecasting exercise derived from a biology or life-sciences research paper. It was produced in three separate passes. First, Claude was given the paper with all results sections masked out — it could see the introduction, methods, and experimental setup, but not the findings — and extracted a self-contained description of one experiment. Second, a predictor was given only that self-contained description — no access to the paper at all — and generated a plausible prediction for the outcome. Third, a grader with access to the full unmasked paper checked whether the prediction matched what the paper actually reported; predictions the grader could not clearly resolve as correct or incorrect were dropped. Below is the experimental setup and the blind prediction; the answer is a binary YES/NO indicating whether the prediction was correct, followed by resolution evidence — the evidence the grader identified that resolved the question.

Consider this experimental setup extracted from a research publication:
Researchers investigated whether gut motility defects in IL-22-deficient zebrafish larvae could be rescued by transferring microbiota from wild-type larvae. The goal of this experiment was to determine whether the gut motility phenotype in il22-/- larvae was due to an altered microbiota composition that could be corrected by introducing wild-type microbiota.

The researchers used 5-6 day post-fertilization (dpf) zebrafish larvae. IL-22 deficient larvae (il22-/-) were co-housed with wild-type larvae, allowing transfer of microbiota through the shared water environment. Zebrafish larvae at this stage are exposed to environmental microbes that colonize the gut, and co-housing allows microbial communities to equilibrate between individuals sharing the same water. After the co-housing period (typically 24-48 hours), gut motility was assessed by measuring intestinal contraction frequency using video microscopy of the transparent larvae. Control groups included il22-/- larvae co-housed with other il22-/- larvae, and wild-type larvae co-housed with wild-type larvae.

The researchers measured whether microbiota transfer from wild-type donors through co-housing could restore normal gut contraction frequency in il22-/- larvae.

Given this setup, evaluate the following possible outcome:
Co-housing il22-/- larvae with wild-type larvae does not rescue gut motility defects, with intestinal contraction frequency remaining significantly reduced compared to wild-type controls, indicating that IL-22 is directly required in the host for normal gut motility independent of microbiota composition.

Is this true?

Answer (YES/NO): NO